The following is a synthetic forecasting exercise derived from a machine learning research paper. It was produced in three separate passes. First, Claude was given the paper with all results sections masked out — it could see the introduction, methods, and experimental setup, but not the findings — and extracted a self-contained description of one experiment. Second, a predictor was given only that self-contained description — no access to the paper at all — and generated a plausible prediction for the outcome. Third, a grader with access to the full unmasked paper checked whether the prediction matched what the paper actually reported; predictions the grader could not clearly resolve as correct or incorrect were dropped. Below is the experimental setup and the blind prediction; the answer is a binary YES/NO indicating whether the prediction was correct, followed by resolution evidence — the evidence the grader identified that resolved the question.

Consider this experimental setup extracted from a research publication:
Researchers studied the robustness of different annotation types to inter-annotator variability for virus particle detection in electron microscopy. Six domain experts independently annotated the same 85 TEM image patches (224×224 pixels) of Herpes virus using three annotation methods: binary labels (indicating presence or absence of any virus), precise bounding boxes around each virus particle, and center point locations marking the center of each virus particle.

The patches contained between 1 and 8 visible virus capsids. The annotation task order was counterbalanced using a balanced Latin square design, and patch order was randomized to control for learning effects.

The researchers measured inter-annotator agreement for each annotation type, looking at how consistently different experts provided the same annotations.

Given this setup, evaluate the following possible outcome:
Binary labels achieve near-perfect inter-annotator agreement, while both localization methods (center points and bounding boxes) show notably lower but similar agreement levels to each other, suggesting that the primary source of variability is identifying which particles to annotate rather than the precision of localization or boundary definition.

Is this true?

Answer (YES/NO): NO